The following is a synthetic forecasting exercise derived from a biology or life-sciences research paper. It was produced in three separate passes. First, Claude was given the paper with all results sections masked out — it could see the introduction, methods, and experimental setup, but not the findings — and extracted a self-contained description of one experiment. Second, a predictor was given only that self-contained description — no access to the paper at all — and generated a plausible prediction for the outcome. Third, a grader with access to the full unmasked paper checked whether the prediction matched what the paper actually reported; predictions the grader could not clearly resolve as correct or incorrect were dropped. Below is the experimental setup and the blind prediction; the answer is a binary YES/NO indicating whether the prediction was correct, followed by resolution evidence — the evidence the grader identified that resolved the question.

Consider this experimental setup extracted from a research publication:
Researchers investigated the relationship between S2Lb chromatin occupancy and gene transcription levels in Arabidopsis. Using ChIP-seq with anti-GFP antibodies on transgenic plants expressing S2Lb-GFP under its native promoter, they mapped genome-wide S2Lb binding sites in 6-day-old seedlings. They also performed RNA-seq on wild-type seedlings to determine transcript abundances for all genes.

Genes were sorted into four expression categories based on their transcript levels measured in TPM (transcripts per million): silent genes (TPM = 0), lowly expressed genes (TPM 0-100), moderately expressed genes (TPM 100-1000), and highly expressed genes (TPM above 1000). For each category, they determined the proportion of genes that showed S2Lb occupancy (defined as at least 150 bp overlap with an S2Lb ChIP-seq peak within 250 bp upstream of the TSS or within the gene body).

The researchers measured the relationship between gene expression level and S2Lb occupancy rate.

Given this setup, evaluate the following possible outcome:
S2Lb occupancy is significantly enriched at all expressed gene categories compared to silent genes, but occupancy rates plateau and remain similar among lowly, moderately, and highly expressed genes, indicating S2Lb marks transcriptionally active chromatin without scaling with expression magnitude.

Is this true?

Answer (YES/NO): NO